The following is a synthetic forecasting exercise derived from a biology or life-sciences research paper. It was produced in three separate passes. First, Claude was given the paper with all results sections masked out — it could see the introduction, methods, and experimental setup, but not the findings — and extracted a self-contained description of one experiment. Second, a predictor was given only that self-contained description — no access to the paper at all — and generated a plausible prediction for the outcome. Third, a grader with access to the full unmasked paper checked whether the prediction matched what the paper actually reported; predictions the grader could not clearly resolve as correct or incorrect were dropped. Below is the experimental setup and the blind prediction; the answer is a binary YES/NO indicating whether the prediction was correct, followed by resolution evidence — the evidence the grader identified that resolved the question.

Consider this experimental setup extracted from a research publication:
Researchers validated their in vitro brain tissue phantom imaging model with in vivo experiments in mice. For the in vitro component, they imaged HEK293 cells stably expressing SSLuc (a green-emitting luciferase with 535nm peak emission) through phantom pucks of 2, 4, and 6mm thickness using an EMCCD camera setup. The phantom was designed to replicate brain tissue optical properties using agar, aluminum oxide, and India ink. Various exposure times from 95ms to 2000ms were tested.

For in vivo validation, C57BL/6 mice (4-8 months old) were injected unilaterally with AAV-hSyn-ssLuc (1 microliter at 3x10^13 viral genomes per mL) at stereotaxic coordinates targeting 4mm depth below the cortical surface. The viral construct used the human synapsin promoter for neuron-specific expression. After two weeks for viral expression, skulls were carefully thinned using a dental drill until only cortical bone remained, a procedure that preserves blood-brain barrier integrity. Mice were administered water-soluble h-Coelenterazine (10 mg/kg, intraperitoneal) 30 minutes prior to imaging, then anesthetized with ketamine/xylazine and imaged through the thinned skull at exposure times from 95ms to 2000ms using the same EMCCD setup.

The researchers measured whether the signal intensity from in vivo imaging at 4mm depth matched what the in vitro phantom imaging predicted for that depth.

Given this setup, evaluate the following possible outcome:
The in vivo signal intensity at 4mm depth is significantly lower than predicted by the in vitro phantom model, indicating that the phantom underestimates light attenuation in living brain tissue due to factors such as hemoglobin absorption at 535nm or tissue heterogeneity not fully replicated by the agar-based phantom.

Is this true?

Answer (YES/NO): NO